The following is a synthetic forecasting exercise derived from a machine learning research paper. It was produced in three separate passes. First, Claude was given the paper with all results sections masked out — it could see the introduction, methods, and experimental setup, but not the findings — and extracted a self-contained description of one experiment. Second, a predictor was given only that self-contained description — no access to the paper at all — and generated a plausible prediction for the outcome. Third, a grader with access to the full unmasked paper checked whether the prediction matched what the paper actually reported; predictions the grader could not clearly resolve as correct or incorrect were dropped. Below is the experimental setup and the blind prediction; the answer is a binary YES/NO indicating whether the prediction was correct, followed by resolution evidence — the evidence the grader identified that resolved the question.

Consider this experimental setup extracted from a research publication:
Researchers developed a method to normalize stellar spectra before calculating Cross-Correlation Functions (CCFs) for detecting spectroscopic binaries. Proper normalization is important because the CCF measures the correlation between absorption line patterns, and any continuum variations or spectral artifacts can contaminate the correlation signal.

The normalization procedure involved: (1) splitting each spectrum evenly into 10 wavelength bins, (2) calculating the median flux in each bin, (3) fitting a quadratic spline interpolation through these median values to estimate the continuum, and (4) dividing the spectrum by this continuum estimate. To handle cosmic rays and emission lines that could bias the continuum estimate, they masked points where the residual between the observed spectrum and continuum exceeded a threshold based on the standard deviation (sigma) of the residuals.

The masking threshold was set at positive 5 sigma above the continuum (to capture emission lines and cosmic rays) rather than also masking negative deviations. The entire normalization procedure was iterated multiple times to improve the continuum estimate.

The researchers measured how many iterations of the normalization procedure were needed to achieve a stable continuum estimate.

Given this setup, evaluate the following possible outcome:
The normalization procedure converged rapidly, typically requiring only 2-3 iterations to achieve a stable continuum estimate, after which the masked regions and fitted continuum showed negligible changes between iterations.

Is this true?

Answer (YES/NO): YES